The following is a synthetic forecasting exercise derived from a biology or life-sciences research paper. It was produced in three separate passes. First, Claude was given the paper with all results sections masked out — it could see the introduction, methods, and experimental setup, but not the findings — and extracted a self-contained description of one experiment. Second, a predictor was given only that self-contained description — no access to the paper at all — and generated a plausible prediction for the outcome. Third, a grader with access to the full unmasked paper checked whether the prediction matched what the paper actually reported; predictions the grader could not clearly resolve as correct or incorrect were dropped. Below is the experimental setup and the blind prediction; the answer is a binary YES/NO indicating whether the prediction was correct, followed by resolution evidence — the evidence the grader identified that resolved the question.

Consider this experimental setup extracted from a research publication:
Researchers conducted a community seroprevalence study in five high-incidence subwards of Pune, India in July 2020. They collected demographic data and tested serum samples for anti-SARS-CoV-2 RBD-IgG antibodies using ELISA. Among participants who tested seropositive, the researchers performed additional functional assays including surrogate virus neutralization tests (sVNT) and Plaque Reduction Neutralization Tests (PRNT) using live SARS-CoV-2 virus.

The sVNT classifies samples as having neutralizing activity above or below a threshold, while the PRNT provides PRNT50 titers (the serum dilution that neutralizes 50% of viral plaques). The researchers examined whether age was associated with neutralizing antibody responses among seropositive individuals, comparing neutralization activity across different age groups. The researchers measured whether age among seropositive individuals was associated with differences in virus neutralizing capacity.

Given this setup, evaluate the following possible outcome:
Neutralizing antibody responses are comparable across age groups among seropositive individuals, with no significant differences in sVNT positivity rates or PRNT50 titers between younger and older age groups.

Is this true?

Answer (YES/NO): NO